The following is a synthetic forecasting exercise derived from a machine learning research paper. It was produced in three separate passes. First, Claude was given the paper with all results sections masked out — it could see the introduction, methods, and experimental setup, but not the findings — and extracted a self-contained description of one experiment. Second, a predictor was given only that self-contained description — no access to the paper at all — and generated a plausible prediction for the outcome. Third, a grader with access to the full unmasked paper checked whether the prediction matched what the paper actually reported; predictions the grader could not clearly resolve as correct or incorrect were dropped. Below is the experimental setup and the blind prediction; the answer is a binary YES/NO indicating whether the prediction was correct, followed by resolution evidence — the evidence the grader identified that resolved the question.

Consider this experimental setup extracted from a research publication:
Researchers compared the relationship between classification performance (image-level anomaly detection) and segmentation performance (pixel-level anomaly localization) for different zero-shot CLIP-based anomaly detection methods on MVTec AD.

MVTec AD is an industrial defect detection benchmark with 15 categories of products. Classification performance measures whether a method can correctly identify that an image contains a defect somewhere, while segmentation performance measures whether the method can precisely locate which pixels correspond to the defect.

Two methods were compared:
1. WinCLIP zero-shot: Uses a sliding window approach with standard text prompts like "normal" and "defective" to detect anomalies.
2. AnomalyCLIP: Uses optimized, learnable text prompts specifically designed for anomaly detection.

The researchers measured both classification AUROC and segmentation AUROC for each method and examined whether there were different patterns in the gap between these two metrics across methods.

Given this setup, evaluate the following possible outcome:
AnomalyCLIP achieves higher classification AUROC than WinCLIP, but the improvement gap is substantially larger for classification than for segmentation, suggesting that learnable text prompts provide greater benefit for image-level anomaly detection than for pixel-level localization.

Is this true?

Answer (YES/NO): NO